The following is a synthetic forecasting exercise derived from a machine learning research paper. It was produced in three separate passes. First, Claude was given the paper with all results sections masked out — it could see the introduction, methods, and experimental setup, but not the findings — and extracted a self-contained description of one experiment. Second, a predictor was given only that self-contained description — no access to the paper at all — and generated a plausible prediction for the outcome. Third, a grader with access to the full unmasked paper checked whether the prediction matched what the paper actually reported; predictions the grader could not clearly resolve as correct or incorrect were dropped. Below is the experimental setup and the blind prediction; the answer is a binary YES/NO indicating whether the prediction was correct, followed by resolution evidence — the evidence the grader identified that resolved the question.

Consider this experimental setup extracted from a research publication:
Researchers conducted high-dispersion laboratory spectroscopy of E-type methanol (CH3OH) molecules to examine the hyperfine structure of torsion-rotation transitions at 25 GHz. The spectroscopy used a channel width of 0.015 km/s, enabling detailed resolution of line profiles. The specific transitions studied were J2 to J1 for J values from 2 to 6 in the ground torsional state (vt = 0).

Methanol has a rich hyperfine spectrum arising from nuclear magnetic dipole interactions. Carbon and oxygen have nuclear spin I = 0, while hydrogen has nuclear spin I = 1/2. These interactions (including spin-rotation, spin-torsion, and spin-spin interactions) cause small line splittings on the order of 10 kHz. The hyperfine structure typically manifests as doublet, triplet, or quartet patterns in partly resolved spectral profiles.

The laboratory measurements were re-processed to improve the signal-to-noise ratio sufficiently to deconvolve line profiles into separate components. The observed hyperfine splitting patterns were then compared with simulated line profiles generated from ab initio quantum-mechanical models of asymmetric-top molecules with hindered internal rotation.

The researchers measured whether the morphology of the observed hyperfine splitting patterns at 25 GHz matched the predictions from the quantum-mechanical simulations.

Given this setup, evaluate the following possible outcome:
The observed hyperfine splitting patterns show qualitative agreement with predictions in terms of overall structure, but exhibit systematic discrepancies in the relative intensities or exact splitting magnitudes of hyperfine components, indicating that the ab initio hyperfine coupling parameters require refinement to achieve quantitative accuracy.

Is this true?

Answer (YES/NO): NO